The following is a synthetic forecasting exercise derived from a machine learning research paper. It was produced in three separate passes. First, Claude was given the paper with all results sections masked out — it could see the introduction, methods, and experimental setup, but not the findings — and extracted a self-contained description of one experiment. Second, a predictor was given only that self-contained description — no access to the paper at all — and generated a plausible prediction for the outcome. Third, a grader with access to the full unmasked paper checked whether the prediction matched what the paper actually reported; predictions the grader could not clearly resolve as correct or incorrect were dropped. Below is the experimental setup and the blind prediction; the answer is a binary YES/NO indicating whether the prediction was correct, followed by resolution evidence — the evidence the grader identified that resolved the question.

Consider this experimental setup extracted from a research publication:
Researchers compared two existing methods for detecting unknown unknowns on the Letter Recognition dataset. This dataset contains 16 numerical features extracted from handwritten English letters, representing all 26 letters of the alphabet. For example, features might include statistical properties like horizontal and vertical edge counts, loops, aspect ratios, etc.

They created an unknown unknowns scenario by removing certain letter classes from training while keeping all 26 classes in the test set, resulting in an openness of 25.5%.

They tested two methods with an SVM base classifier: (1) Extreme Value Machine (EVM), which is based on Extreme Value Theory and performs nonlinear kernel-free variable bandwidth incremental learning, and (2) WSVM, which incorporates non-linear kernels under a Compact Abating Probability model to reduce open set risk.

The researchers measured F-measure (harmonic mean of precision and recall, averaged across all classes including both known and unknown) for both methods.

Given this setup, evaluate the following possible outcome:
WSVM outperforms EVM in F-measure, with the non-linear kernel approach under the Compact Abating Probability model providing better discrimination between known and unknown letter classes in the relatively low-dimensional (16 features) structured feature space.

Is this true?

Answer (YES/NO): YES